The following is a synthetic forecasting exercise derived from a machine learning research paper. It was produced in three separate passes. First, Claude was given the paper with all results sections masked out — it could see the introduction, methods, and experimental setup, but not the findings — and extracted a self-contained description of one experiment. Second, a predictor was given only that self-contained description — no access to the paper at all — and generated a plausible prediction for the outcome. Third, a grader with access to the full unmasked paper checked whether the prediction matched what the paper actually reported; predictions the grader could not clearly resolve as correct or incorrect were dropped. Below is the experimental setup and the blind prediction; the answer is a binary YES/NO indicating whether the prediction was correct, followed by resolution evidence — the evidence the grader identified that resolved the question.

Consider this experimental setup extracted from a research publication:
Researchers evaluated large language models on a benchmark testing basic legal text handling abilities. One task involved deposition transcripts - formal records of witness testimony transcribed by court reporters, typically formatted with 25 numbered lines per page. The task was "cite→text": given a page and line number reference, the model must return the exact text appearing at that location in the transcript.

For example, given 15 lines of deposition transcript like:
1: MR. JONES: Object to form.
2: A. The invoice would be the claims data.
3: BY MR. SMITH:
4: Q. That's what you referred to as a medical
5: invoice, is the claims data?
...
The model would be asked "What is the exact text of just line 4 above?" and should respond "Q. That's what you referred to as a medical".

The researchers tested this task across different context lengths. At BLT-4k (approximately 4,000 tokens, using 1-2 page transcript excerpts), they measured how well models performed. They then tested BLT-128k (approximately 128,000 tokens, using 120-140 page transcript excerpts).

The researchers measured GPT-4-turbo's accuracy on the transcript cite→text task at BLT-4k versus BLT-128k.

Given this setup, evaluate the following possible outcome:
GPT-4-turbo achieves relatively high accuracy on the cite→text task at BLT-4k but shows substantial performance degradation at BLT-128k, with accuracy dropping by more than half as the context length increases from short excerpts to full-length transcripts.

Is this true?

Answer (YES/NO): YES